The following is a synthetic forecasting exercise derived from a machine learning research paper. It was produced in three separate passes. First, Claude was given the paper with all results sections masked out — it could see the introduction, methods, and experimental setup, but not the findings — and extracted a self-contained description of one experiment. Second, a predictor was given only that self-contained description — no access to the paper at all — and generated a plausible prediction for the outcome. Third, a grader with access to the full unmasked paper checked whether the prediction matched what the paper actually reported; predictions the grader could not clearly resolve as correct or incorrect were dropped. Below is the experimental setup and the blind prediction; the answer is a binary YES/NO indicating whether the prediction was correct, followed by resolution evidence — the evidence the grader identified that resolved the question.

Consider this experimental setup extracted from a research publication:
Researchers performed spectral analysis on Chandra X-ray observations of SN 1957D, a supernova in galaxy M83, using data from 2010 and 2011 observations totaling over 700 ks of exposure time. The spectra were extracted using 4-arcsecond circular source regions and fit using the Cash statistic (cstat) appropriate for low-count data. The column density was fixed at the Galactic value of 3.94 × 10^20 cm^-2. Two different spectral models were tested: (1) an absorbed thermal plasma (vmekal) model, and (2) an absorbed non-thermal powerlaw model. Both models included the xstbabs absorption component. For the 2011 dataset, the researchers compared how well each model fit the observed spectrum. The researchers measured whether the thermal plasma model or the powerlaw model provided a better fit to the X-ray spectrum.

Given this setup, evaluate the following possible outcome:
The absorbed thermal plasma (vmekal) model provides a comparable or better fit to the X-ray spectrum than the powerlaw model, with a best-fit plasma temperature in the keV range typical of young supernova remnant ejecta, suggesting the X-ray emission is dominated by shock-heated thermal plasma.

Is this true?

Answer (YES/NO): NO